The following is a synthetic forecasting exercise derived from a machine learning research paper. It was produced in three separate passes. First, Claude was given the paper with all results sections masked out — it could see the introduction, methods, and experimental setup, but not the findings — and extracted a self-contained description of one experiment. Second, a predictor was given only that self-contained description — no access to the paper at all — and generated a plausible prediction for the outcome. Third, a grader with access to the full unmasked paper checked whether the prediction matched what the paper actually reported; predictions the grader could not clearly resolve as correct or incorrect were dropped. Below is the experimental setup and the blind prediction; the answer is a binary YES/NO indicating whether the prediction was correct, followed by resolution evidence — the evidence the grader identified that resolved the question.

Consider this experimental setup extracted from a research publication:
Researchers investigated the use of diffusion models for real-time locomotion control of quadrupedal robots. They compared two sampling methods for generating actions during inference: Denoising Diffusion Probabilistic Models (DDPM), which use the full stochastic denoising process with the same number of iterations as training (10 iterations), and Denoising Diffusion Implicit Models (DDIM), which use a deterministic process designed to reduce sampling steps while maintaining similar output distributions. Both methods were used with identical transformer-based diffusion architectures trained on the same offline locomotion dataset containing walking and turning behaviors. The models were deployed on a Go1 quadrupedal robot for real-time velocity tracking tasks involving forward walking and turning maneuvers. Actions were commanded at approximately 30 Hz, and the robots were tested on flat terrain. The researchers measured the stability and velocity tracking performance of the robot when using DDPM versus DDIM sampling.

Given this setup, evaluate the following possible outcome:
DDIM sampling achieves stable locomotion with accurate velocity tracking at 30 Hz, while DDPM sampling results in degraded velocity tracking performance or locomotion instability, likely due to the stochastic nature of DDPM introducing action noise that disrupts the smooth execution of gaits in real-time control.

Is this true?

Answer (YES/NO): NO